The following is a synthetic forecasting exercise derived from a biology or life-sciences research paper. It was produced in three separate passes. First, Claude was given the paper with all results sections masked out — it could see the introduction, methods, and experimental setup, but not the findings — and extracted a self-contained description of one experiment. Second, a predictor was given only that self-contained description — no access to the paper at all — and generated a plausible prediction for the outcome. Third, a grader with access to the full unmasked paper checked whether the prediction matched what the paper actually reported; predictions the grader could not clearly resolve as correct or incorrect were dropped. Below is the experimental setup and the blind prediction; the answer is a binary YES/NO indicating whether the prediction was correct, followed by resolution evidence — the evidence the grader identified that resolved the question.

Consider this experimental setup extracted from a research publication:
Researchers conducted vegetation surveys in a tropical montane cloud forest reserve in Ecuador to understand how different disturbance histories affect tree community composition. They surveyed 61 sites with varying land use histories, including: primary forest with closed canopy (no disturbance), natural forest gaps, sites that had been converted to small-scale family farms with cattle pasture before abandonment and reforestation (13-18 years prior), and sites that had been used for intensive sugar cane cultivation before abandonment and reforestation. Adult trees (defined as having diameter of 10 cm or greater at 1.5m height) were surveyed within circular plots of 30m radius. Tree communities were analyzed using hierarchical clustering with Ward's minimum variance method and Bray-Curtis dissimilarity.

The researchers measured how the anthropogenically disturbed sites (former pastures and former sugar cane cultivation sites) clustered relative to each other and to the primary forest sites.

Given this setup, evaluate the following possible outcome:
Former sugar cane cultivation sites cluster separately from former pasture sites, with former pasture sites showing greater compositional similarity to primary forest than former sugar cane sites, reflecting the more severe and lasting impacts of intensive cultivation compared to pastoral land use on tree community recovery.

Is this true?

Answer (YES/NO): NO